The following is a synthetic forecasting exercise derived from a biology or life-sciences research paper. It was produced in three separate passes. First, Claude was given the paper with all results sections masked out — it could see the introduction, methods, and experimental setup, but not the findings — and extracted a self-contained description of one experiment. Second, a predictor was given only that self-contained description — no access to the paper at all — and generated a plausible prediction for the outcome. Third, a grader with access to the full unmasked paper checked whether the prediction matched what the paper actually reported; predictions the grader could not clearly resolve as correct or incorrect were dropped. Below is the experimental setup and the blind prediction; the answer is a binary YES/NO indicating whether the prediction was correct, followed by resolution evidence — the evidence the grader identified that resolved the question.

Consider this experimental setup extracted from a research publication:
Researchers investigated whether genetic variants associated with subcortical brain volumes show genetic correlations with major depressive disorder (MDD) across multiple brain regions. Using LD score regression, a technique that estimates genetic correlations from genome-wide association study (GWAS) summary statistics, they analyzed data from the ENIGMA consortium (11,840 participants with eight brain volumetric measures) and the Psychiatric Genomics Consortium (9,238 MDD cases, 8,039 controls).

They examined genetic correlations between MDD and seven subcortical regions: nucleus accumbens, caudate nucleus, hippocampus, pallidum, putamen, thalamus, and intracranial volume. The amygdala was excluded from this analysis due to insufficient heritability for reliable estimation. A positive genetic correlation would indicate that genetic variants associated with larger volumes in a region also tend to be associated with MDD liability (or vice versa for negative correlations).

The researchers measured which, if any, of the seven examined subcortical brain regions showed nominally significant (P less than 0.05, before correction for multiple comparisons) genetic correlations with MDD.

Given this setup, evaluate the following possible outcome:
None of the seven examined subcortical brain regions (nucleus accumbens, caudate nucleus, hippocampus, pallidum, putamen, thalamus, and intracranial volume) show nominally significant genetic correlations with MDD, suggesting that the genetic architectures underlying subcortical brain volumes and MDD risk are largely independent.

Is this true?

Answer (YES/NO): NO